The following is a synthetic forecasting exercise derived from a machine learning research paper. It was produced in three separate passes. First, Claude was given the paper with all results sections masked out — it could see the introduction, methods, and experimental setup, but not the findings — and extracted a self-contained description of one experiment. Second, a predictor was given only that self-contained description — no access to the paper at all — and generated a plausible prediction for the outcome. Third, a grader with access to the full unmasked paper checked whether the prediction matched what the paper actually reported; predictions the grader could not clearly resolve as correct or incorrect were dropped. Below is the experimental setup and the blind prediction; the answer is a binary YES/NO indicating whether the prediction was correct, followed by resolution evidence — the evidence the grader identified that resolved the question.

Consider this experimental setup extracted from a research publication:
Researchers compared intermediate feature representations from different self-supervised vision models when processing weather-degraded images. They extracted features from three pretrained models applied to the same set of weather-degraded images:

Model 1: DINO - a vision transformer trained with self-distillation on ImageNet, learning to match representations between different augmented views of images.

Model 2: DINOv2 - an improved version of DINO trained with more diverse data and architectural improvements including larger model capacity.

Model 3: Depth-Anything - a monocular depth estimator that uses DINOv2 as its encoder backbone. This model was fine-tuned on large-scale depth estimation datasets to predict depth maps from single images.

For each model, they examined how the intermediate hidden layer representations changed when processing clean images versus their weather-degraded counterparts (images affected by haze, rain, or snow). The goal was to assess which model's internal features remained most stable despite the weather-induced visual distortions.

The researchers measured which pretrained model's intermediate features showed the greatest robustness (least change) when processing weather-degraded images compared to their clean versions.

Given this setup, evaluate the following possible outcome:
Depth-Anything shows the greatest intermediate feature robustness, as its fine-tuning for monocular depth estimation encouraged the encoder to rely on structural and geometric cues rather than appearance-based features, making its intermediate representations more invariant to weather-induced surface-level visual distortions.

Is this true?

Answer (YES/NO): YES